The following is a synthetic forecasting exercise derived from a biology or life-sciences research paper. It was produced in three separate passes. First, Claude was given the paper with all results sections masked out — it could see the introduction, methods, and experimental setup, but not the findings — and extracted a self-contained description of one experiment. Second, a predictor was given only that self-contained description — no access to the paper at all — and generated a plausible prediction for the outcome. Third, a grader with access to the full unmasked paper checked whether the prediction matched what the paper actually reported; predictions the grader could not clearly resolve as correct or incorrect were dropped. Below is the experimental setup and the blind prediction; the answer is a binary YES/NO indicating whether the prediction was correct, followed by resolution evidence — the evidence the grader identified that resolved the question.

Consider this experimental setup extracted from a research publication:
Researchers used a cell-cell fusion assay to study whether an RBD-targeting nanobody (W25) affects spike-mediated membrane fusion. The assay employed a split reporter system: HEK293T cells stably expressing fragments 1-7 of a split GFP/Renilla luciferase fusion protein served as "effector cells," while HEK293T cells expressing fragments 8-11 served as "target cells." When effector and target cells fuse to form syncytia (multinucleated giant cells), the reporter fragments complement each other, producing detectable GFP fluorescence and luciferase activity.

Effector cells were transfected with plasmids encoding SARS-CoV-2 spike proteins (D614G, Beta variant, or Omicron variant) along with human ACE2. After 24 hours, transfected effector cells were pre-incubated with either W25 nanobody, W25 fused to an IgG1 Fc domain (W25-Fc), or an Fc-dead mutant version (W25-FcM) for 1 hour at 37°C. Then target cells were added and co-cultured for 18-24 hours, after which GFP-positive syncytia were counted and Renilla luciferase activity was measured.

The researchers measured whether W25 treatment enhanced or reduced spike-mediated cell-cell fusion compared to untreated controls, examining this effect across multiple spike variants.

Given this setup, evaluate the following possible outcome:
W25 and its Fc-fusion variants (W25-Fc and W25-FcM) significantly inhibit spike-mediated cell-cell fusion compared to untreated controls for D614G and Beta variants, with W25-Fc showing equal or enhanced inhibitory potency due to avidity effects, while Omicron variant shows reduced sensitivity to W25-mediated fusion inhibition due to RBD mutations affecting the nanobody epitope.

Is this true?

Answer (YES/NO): NO